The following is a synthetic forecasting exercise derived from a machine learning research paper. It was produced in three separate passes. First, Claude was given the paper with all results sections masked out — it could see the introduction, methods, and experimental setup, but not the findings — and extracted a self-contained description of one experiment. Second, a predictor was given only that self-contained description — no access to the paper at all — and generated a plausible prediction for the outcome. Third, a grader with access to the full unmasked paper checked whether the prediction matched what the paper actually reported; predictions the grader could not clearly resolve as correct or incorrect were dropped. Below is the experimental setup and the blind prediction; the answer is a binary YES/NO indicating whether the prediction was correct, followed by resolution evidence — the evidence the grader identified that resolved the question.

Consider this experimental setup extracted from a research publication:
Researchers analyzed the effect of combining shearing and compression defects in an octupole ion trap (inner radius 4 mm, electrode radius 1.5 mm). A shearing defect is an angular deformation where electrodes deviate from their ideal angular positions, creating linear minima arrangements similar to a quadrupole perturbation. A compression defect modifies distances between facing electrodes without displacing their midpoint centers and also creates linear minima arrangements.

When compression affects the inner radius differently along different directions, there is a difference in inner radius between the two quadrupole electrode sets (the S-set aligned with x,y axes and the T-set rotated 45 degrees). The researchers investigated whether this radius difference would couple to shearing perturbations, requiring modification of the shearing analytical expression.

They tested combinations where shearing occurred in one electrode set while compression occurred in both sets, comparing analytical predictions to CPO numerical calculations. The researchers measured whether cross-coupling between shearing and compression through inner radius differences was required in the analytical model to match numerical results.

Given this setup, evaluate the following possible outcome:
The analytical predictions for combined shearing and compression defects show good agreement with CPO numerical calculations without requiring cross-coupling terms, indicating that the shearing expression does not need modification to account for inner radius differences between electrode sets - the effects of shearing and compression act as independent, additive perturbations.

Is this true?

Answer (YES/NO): NO